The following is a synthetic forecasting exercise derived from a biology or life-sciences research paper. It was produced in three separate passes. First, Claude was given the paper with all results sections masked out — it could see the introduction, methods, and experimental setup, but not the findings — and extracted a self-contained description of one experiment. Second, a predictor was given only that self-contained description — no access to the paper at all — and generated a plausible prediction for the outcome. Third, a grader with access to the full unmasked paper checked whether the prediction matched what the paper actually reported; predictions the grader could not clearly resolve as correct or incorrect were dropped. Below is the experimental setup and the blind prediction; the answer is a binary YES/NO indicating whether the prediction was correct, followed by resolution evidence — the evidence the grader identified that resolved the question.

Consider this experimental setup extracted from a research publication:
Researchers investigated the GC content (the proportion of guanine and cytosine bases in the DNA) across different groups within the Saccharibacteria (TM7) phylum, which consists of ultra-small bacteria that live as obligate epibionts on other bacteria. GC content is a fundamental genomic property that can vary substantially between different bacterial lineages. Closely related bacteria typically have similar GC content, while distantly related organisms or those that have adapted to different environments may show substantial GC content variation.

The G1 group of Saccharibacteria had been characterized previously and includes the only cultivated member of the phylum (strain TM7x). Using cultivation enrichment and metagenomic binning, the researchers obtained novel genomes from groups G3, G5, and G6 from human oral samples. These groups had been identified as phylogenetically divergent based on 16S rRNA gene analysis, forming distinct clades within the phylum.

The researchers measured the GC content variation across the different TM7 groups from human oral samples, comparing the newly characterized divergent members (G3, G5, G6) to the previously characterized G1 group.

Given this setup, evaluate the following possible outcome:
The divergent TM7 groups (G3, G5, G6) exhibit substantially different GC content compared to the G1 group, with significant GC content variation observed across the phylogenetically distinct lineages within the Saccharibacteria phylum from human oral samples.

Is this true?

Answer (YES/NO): YES